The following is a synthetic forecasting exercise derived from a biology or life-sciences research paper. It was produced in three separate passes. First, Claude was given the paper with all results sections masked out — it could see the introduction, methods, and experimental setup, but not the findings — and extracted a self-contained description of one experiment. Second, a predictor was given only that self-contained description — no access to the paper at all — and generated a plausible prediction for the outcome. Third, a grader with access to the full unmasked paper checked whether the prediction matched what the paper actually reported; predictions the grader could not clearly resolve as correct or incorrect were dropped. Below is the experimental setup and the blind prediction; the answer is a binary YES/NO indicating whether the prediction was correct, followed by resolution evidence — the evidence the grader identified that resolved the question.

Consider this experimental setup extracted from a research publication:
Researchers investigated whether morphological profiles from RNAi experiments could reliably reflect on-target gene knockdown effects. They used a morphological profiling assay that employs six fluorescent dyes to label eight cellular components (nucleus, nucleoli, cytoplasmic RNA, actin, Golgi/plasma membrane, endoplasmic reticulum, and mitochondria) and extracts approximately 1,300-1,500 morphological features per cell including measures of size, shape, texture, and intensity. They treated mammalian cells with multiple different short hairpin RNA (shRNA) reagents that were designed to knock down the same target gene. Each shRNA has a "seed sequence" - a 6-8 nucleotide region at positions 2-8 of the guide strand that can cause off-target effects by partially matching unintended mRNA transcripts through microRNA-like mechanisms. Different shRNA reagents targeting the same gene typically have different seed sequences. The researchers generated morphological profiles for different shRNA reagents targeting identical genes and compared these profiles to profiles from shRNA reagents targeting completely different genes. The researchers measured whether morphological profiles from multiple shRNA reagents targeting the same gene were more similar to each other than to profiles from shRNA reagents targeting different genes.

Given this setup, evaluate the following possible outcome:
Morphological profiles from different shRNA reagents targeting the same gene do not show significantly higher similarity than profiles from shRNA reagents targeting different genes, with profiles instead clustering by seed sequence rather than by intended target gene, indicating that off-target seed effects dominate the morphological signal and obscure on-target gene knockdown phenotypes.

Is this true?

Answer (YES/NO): YES